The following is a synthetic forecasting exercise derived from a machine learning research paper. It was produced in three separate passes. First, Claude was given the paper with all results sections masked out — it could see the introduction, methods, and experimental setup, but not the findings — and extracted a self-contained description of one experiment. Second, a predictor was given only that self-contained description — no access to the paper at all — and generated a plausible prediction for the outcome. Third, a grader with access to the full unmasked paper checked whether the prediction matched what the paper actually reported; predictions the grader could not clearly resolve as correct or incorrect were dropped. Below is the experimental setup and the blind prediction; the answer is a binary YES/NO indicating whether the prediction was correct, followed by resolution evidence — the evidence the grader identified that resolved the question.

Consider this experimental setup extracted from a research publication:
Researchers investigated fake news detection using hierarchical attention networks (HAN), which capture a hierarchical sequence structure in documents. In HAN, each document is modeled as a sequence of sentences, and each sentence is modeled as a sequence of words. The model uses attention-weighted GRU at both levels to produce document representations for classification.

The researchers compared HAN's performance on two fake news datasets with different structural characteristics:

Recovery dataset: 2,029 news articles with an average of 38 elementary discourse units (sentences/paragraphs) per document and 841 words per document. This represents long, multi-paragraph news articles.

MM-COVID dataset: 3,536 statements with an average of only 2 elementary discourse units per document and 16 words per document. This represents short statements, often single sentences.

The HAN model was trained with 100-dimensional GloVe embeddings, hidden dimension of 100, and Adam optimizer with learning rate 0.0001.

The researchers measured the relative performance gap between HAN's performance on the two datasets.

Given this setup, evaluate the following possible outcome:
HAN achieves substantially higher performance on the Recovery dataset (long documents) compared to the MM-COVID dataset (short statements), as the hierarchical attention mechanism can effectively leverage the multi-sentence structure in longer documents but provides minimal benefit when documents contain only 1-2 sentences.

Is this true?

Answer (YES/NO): NO